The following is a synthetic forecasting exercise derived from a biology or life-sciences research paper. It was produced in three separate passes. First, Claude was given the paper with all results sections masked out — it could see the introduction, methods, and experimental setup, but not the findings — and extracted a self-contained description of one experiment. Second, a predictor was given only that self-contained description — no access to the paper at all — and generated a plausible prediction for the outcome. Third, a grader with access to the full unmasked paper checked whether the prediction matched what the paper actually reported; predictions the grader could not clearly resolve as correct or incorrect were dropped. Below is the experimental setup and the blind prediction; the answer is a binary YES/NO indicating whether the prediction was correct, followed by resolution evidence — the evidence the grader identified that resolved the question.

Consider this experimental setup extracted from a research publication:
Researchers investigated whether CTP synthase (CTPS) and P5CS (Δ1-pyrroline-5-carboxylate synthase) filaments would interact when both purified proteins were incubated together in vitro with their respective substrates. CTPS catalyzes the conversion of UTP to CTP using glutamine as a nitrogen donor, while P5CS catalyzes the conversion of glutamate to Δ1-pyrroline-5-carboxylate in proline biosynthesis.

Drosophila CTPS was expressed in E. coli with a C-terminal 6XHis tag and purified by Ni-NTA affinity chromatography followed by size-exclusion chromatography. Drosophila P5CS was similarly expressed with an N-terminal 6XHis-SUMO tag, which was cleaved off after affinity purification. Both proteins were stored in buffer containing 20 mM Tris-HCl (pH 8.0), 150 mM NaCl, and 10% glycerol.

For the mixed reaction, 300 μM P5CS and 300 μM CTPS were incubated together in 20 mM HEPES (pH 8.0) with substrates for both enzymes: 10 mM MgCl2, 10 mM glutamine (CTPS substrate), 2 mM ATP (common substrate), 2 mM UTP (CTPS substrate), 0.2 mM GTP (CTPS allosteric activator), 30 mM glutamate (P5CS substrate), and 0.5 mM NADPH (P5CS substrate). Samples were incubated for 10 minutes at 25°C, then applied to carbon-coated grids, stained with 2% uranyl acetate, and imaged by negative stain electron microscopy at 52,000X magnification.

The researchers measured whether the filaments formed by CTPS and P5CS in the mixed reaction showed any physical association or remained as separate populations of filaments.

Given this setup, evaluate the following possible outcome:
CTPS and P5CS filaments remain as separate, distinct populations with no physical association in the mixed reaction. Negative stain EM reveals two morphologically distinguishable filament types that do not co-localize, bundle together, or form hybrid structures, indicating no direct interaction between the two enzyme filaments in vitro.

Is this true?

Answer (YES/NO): YES